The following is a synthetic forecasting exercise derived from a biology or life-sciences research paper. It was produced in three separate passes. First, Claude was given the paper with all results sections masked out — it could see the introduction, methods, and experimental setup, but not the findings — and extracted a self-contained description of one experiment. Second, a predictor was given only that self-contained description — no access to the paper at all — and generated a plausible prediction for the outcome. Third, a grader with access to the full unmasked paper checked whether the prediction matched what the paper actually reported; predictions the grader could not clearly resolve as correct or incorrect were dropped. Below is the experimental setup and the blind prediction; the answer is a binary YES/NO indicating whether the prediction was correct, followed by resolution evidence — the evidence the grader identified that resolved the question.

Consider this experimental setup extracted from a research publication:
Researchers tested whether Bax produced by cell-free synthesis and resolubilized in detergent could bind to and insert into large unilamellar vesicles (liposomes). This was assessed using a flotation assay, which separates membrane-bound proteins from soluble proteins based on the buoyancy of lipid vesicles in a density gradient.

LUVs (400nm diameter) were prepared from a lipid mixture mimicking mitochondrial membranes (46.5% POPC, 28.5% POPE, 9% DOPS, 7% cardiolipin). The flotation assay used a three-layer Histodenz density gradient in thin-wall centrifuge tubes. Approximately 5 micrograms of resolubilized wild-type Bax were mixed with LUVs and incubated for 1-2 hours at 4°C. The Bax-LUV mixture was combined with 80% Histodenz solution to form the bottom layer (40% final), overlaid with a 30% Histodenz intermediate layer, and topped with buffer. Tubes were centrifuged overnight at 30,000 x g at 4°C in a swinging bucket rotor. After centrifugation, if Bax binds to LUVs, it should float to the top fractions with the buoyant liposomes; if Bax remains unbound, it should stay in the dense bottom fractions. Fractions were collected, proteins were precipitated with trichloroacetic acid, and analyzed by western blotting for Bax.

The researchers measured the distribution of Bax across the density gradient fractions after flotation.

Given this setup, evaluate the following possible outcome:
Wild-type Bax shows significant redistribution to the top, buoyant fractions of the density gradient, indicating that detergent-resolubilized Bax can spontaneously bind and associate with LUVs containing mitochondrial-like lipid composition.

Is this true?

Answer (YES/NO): YES